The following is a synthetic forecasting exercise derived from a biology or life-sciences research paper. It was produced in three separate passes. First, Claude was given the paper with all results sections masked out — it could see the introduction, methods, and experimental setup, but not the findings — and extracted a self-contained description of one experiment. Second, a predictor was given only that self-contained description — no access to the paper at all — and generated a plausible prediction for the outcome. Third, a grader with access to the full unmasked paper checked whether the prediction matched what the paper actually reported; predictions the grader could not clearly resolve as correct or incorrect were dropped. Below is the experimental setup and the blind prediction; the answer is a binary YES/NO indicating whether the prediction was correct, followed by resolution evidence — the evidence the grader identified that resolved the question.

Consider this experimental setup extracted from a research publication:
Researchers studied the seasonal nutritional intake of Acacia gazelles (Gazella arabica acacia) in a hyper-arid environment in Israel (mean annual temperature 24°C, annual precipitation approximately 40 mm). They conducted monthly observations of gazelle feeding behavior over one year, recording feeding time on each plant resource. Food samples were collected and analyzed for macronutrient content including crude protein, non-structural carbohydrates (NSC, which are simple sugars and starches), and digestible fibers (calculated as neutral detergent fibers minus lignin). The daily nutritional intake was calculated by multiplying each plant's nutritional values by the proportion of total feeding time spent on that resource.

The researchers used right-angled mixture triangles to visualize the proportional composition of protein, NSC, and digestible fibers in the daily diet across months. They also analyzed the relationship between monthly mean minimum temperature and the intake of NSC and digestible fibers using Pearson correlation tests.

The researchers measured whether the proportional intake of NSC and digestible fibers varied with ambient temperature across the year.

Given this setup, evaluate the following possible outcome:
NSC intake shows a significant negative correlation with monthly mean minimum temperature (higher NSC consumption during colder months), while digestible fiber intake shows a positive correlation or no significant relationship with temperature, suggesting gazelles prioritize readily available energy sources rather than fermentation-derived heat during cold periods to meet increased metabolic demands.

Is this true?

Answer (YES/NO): NO